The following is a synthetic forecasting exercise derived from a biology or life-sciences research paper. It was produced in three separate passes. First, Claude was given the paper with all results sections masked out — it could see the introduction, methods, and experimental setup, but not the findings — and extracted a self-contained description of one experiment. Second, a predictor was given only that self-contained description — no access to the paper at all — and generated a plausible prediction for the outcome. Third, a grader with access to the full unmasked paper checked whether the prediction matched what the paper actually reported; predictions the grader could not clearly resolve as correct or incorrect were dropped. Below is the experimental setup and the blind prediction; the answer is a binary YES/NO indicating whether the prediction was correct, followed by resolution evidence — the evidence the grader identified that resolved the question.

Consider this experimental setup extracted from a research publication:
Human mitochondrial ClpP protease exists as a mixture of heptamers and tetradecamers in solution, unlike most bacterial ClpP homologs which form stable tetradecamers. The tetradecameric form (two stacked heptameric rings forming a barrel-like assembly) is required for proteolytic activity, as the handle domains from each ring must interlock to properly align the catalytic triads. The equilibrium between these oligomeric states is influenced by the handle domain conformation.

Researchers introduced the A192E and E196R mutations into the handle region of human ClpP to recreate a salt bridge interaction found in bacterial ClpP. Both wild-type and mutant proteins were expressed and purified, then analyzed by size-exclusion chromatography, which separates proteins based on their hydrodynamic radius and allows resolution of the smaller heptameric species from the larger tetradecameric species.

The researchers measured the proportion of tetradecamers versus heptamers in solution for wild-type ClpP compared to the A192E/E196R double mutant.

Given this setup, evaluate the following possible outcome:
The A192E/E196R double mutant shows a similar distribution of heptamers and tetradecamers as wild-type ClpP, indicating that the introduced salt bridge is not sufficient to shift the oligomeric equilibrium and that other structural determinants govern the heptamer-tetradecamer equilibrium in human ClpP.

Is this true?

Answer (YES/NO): NO